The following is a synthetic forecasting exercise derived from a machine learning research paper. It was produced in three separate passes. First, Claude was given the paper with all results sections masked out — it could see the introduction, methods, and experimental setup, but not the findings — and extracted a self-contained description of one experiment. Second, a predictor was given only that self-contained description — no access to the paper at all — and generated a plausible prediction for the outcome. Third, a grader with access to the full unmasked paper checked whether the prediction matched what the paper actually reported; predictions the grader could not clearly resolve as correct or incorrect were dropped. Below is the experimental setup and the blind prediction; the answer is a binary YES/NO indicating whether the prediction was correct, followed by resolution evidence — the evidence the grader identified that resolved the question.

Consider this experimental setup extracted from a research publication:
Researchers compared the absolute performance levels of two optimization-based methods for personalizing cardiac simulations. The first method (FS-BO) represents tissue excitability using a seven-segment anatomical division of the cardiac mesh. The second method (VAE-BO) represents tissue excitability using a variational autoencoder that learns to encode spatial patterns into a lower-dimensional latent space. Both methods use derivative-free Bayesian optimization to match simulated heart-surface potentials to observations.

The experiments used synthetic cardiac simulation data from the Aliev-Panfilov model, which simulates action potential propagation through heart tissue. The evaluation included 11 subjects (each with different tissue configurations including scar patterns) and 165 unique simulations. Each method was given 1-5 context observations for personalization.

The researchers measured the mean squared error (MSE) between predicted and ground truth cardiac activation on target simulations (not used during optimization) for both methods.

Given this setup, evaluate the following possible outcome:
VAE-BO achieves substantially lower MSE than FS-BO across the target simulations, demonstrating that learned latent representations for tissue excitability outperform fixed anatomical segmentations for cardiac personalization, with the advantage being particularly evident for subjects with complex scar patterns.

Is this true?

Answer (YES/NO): NO